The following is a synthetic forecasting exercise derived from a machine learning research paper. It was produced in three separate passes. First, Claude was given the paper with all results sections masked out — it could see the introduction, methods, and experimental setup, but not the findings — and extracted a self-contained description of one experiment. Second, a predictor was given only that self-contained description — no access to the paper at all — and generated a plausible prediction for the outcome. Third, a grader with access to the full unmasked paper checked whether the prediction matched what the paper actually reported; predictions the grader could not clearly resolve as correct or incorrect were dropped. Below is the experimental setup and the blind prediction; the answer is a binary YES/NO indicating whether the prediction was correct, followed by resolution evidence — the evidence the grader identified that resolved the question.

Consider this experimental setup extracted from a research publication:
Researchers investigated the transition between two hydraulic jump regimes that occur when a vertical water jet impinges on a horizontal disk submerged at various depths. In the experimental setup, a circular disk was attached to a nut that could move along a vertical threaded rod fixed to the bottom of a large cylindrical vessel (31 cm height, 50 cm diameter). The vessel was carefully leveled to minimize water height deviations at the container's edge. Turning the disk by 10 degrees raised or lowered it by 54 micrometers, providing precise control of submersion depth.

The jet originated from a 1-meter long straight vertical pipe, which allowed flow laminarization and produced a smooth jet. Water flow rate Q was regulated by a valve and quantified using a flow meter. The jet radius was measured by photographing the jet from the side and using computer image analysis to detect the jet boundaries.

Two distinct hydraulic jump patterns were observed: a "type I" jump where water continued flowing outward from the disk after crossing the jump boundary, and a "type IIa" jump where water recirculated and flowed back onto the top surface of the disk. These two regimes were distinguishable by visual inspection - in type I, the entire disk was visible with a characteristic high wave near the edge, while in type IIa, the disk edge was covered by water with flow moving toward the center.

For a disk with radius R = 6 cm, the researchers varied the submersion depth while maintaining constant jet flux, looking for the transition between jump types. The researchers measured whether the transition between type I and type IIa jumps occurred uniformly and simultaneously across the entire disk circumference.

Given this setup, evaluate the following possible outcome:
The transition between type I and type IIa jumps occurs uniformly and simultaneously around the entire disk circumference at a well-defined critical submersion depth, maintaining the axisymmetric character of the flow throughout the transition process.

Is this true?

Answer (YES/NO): NO